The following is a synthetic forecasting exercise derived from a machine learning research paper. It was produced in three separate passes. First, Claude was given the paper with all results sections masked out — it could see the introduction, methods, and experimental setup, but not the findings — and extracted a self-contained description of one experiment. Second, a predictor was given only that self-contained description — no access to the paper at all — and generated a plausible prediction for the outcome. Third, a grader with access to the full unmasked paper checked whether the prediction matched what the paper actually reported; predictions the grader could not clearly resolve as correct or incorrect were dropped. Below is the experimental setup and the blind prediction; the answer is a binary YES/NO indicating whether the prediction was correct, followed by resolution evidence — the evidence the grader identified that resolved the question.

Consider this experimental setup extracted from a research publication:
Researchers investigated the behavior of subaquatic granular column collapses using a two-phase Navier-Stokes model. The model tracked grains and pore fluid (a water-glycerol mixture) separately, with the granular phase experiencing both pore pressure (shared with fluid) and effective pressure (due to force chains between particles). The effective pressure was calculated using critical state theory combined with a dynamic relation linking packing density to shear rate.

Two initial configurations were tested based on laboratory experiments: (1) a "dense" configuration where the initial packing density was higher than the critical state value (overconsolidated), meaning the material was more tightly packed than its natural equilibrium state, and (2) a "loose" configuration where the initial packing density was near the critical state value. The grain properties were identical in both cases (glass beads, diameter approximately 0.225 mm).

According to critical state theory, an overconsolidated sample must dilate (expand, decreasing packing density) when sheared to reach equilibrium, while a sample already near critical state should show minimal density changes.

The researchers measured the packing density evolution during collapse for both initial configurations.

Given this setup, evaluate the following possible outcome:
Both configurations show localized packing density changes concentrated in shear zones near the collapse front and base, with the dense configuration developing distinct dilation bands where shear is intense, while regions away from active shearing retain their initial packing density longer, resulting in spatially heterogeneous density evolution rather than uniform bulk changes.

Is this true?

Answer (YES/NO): NO